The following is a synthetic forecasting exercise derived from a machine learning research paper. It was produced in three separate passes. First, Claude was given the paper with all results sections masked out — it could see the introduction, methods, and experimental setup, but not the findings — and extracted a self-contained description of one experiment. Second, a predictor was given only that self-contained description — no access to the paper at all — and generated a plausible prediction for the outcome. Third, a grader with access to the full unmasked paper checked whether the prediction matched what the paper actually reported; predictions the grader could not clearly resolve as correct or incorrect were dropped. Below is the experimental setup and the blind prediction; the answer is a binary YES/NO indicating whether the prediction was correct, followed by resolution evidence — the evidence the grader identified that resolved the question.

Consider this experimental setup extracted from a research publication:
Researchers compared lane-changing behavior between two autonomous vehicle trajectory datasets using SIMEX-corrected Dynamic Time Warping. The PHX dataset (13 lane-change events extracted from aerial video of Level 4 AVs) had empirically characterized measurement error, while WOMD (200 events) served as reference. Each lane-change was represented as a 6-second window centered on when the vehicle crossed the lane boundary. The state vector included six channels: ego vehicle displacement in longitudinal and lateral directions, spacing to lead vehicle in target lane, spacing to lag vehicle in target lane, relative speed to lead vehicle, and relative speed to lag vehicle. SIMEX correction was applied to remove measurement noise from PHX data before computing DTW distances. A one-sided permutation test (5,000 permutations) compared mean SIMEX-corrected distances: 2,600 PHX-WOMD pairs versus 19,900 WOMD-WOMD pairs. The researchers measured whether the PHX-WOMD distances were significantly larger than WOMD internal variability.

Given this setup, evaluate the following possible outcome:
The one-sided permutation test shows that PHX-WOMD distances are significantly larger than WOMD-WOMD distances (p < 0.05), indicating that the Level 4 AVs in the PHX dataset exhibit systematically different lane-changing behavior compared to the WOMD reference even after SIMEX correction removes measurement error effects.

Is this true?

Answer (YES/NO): YES